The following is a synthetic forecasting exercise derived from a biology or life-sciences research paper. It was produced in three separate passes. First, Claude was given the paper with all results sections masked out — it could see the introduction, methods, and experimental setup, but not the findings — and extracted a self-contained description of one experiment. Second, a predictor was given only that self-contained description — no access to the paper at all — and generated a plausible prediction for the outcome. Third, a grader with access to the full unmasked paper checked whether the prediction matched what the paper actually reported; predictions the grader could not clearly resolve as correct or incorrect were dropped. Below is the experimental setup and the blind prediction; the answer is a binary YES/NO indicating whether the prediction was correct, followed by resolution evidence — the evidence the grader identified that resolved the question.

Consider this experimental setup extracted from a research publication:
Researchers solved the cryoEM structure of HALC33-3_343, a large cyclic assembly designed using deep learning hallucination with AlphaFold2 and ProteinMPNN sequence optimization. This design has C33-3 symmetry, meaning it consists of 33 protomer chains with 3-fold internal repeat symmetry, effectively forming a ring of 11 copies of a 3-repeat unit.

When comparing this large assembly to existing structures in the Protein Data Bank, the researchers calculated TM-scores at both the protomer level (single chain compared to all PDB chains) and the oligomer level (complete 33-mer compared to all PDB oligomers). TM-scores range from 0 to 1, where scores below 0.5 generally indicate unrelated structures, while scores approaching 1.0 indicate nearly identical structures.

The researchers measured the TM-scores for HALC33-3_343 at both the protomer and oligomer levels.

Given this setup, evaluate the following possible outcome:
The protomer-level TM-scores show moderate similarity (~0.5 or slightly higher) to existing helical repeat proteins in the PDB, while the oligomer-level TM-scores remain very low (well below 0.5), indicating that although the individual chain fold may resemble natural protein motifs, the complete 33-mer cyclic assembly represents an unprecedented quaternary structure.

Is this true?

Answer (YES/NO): NO